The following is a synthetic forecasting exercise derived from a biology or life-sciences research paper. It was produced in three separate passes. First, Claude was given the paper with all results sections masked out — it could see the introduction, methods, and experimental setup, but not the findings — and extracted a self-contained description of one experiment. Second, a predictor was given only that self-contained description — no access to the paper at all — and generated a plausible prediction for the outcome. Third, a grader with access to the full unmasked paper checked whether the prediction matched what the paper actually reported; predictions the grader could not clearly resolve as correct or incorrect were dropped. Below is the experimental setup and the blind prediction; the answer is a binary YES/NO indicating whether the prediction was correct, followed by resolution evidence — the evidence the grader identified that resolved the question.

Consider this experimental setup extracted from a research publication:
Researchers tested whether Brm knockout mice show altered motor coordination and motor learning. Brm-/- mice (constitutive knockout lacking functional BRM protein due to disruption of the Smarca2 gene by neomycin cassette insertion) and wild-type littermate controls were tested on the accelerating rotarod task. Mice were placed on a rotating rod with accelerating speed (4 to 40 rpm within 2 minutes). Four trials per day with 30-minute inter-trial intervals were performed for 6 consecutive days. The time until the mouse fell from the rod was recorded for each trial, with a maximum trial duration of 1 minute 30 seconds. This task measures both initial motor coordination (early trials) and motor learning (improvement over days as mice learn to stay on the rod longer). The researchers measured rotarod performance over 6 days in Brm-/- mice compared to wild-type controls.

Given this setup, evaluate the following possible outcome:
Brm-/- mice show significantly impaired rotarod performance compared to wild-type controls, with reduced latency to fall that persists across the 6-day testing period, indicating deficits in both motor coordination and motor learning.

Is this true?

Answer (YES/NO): NO